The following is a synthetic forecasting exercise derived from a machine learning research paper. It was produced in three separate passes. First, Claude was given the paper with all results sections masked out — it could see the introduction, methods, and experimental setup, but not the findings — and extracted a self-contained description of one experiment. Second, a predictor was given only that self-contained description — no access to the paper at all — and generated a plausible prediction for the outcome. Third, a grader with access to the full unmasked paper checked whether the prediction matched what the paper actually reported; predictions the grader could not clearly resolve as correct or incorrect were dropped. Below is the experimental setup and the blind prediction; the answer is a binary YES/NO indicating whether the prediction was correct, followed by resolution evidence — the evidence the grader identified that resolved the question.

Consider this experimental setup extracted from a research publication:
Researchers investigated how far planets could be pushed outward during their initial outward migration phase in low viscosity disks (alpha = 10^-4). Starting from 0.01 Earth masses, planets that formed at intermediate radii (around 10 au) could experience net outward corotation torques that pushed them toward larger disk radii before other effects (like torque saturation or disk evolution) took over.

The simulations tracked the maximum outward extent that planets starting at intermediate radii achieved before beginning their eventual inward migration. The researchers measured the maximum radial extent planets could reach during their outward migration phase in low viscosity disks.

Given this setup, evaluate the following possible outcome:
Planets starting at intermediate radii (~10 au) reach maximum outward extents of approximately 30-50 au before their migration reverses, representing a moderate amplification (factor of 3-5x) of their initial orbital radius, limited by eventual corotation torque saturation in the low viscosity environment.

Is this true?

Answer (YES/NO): NO